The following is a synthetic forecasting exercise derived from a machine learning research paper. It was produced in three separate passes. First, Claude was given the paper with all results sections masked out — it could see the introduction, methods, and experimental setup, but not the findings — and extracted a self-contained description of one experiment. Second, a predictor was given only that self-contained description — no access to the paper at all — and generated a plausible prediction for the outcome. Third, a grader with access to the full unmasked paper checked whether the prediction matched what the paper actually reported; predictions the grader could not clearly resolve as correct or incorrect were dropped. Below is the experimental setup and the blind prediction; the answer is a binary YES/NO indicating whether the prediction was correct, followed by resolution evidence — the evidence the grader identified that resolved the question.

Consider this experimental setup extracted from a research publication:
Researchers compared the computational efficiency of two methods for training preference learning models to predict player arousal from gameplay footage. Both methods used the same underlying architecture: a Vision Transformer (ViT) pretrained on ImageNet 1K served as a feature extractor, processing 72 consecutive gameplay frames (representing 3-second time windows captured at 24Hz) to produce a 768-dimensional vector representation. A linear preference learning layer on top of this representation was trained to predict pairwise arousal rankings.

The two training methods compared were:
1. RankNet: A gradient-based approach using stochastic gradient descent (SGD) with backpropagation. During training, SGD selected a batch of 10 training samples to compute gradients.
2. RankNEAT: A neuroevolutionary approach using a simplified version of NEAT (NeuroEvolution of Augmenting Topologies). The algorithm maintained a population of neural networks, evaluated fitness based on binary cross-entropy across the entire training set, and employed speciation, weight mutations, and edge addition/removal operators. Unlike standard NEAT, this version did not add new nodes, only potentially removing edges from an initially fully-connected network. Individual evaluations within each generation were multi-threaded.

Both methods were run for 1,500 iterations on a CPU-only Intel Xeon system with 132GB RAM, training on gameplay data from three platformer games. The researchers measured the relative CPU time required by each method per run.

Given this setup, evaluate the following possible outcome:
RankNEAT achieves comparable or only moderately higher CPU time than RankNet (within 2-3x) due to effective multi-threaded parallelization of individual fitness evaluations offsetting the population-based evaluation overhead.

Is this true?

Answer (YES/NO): NO